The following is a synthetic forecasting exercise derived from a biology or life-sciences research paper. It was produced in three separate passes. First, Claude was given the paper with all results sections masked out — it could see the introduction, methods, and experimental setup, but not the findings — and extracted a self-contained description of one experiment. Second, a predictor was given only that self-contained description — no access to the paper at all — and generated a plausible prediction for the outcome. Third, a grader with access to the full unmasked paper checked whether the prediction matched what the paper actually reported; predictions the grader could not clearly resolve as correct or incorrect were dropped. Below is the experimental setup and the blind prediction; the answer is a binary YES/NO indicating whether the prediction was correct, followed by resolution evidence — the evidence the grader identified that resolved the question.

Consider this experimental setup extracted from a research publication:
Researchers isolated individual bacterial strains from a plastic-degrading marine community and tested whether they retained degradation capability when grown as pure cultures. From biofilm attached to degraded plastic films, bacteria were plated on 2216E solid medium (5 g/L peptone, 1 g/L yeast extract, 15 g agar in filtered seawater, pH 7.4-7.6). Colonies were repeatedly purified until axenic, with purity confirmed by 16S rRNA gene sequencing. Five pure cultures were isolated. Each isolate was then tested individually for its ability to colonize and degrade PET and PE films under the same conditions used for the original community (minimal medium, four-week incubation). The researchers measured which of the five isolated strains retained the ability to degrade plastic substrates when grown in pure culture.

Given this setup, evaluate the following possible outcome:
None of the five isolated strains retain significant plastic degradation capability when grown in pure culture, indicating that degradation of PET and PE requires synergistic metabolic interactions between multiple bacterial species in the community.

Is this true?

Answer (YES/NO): NO